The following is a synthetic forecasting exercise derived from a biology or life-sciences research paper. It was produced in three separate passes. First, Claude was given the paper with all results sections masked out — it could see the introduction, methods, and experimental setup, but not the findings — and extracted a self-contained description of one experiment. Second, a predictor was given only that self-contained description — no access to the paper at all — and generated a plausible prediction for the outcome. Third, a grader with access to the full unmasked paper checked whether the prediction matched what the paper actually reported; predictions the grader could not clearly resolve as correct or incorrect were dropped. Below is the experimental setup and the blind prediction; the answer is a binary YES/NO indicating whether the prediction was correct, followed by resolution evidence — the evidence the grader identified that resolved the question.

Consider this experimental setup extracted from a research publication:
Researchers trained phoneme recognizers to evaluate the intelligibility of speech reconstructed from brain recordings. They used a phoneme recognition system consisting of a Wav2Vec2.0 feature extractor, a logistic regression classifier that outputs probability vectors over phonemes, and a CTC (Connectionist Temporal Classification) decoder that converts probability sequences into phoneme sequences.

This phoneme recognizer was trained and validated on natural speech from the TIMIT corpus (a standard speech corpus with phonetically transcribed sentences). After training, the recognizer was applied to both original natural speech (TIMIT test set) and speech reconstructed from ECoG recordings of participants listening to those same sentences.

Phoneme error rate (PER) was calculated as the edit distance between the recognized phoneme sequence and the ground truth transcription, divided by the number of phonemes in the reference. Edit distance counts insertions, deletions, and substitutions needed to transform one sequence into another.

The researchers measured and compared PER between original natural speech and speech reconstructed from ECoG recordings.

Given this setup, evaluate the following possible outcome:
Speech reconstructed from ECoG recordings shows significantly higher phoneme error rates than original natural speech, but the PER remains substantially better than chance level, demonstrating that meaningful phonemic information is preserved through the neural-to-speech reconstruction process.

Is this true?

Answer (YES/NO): YES